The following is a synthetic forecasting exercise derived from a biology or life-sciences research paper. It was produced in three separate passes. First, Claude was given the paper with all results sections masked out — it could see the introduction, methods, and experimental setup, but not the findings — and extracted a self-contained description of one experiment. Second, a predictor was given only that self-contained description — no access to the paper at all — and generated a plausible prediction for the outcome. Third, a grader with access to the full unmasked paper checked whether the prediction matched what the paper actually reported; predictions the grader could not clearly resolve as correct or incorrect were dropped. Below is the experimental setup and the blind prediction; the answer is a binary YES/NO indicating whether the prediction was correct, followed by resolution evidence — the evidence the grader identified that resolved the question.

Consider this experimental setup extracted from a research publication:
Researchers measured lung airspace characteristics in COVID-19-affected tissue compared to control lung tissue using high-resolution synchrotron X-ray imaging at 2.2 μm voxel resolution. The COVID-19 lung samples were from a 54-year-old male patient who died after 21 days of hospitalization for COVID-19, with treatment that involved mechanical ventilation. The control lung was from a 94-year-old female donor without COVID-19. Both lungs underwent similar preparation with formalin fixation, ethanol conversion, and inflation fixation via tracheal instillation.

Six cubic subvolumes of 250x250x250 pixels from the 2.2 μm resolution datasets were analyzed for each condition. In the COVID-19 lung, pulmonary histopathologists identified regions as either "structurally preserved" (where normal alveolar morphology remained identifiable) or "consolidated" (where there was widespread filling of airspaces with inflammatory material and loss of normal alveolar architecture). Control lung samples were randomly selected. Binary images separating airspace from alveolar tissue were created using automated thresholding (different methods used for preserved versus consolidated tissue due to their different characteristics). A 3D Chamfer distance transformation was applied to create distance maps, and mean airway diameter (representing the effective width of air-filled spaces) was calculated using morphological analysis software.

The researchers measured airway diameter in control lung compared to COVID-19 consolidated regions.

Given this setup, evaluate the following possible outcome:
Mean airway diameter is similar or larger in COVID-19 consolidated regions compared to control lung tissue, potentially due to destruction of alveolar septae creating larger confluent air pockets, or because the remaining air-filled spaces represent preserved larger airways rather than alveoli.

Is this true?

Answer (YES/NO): NO